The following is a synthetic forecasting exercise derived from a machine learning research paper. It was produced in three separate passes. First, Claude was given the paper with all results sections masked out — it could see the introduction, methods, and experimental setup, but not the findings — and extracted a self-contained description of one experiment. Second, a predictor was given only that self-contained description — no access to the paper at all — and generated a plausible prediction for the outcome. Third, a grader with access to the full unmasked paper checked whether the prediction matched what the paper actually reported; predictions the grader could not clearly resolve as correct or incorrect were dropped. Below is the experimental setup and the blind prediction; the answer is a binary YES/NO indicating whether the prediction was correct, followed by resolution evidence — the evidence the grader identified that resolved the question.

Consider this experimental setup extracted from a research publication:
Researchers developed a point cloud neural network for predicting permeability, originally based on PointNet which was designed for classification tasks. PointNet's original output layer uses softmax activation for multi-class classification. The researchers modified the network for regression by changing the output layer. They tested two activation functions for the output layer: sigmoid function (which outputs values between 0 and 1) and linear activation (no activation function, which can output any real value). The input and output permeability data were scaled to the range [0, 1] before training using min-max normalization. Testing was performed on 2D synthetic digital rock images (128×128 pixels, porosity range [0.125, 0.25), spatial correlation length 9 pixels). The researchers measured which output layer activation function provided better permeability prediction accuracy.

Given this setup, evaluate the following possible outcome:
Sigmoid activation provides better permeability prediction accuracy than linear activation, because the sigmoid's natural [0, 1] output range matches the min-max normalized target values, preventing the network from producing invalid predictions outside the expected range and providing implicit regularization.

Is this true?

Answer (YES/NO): YES